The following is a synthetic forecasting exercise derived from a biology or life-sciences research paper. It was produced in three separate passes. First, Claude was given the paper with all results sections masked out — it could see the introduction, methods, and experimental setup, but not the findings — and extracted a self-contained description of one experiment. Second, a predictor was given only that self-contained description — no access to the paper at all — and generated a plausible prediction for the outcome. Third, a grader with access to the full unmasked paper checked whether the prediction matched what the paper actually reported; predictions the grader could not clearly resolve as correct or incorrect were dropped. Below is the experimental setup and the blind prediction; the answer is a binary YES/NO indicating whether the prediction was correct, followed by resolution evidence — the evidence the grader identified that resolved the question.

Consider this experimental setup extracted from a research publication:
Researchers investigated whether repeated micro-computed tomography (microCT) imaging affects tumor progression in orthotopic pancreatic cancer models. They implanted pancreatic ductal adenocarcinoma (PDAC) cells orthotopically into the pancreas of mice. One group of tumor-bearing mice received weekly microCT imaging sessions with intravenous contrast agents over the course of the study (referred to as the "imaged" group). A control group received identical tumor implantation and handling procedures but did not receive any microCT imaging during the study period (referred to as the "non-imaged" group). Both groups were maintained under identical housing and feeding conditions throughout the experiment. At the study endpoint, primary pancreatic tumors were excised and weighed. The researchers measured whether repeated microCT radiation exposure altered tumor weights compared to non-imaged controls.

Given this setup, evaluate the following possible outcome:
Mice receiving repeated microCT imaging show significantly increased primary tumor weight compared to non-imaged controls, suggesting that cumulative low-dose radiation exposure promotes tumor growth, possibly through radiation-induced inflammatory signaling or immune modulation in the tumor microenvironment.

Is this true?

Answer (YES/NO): NO